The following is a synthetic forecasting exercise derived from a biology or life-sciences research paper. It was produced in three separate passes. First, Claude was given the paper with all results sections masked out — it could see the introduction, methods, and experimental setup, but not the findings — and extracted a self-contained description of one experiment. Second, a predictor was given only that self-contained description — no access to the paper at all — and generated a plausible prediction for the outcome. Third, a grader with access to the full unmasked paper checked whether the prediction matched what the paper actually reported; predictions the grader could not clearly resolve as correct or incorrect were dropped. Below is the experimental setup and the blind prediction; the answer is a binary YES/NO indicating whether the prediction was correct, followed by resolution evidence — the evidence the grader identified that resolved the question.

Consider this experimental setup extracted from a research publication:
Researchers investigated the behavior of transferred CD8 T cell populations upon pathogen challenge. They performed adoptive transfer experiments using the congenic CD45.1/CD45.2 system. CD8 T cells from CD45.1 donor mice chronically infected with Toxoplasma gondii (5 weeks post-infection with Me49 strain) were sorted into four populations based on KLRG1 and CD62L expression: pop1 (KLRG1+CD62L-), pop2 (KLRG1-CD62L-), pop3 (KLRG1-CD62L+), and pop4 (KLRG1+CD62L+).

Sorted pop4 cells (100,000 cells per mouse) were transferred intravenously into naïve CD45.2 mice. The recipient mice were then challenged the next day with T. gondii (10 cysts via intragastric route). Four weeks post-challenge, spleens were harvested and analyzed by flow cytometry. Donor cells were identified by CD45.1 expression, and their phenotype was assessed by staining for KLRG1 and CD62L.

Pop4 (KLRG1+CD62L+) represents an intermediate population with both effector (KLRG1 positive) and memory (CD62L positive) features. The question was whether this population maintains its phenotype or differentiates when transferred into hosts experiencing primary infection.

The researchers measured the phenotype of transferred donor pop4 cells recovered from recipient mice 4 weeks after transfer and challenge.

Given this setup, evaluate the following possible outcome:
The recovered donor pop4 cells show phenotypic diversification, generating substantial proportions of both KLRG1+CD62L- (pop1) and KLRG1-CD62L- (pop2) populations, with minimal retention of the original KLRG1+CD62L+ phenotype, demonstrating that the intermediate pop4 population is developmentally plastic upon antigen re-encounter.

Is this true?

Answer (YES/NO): NO